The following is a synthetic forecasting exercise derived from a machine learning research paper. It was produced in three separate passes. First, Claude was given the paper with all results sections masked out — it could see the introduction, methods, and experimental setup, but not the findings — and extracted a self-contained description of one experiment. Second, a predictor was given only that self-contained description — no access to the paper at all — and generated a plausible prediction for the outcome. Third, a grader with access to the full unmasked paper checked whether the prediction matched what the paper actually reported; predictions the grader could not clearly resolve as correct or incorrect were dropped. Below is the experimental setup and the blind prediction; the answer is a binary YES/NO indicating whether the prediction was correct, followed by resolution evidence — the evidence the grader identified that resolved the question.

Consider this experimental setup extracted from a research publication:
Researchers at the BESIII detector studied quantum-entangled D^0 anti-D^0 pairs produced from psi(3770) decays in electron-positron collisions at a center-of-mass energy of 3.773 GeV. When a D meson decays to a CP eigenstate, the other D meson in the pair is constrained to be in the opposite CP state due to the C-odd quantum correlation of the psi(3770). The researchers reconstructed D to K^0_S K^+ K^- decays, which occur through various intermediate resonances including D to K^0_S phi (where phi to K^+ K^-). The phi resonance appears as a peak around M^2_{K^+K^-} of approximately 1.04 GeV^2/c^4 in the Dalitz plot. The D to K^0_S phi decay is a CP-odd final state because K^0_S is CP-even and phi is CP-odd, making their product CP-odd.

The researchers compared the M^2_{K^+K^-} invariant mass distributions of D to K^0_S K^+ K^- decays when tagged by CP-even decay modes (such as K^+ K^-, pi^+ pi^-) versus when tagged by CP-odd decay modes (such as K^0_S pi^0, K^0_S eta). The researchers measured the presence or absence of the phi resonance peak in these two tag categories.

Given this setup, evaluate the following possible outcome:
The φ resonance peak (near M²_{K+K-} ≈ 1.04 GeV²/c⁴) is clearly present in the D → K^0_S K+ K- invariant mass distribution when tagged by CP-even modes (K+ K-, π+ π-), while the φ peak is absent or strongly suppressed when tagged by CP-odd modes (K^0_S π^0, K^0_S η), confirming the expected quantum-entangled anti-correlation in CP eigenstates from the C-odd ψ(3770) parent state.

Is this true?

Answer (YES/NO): YES